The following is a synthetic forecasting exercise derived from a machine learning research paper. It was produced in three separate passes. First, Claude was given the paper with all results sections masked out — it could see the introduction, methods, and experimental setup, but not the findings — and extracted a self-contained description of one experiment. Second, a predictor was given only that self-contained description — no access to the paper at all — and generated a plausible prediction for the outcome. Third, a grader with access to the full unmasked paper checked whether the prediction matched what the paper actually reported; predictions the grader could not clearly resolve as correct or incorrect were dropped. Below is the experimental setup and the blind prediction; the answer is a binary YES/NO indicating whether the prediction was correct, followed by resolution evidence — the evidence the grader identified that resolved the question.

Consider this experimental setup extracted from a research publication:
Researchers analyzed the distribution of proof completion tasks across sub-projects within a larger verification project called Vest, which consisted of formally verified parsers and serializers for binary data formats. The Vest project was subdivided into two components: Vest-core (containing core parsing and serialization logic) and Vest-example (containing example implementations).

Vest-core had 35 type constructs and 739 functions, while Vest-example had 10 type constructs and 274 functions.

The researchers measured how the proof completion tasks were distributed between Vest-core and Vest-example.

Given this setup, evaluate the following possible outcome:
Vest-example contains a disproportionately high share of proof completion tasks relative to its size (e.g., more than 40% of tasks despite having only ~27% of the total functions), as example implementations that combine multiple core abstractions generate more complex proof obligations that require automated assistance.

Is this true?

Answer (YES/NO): NO